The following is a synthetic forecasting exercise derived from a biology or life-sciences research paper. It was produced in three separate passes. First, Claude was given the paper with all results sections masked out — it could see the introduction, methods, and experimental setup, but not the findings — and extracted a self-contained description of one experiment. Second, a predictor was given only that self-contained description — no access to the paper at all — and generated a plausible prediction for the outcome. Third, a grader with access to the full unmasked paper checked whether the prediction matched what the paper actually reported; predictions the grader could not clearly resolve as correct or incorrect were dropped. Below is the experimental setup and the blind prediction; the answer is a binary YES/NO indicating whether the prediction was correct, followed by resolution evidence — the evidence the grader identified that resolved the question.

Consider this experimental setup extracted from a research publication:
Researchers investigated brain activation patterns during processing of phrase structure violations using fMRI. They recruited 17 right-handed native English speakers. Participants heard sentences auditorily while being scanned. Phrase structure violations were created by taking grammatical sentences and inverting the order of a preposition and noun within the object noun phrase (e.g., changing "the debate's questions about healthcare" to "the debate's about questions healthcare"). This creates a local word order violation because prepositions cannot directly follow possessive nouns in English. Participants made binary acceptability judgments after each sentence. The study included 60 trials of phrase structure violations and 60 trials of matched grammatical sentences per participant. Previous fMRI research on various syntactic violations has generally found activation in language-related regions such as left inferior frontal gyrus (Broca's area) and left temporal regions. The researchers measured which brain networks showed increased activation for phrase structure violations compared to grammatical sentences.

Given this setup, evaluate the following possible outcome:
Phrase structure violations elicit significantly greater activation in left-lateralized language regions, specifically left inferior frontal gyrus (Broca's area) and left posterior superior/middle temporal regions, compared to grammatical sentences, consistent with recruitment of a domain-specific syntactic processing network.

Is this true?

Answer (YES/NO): NO